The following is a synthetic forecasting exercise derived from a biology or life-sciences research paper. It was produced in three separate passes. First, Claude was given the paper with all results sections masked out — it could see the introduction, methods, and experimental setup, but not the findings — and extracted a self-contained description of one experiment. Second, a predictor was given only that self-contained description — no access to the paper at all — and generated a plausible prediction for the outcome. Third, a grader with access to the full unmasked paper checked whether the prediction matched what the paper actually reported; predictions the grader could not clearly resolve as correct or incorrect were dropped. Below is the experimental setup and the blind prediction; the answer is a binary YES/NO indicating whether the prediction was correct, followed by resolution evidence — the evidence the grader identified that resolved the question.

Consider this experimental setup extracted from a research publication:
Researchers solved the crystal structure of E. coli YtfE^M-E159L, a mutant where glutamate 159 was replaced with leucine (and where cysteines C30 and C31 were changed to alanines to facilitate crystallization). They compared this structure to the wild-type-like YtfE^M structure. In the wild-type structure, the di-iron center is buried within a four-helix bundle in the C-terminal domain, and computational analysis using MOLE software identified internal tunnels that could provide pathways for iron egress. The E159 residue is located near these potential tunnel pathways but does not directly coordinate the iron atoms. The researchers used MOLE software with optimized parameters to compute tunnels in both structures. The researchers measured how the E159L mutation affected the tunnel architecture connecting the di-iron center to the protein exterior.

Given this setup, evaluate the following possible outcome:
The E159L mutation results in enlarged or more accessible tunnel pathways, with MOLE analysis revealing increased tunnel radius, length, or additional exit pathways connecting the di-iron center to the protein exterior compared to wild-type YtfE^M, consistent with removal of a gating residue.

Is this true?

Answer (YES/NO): NO